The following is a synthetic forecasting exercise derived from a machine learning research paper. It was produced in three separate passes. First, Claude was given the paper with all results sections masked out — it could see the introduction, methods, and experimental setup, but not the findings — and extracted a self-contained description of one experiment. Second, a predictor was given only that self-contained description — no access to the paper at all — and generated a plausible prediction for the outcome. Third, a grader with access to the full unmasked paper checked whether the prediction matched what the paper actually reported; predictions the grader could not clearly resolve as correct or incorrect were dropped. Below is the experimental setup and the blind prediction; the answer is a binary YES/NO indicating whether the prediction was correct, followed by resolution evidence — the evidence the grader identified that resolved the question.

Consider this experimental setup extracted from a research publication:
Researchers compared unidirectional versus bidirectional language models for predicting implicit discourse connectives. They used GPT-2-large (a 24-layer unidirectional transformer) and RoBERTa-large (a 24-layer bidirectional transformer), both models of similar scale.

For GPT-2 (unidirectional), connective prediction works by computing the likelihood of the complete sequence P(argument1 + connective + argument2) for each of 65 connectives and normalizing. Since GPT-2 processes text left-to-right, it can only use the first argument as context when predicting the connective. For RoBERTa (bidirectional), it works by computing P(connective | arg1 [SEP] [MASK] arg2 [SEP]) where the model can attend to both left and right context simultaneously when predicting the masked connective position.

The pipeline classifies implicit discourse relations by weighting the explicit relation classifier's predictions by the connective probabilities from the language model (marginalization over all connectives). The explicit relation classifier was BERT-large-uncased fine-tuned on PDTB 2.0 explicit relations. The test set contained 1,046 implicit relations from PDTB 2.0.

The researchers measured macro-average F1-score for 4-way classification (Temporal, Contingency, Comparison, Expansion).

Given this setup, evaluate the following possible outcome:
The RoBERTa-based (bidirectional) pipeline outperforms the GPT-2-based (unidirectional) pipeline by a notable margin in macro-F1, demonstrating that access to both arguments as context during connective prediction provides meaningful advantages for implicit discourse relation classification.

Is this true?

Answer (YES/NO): NO